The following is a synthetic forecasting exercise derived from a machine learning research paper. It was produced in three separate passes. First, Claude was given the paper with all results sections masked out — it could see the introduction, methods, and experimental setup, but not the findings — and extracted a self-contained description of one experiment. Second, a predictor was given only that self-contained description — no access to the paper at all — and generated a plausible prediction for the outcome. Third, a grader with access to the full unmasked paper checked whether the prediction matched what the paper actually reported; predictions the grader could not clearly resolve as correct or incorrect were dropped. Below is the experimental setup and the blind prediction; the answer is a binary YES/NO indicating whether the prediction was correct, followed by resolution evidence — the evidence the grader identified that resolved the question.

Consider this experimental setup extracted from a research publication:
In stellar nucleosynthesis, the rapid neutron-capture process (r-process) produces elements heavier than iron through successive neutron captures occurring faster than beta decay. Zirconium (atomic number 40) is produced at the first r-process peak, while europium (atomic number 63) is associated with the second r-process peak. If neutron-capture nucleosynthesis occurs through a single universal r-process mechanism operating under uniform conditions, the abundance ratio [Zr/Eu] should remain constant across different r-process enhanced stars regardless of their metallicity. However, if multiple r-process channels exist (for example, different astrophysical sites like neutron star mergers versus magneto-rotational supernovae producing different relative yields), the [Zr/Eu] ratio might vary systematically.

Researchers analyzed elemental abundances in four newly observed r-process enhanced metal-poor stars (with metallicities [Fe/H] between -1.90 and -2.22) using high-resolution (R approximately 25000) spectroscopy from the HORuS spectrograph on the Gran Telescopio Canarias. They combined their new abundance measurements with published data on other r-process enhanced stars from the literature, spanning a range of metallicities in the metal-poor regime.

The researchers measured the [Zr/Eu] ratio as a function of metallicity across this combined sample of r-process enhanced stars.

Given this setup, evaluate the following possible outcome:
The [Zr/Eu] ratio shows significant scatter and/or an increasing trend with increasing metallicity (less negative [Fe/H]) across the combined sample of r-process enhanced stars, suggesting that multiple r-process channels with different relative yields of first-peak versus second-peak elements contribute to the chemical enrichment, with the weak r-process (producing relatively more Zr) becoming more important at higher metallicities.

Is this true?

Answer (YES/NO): NO